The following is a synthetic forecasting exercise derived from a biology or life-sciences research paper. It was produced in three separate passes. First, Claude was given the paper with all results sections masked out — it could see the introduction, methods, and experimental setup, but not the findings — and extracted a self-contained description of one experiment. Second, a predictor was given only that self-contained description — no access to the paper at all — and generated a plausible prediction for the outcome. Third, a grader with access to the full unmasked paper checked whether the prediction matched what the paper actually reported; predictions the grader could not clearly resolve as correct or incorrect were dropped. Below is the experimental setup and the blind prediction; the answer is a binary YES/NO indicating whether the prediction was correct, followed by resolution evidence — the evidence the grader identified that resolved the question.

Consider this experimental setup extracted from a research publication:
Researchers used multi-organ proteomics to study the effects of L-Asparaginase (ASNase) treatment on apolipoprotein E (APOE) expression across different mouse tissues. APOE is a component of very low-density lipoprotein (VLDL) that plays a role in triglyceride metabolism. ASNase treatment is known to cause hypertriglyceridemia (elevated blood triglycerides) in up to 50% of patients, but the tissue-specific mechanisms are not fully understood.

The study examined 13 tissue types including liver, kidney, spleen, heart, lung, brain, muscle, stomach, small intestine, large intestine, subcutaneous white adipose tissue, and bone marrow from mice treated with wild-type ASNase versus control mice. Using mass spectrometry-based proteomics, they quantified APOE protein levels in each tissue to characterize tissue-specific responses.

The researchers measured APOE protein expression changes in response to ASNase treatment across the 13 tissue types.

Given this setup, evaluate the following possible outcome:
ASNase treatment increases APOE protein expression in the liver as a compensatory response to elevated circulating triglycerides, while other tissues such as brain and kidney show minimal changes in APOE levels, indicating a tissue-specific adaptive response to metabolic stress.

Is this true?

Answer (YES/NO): NO